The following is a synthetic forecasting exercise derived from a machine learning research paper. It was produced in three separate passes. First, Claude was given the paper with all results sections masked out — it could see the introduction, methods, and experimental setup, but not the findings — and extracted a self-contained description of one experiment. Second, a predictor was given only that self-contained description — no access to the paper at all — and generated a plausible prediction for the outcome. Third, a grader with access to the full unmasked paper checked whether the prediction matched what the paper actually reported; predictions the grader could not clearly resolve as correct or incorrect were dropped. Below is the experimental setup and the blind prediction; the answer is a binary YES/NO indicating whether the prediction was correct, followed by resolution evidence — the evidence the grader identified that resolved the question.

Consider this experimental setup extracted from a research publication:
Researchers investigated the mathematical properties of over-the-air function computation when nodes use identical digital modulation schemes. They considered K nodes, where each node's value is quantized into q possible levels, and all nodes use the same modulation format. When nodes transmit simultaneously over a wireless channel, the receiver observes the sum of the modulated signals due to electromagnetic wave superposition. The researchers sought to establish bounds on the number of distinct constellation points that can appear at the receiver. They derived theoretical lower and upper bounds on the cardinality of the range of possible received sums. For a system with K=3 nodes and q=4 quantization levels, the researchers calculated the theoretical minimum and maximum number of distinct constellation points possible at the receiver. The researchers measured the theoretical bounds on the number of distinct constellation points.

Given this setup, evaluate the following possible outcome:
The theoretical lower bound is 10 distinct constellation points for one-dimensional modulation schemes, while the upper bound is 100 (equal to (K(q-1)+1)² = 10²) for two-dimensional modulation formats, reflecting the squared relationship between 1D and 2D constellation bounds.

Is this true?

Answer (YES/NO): NO